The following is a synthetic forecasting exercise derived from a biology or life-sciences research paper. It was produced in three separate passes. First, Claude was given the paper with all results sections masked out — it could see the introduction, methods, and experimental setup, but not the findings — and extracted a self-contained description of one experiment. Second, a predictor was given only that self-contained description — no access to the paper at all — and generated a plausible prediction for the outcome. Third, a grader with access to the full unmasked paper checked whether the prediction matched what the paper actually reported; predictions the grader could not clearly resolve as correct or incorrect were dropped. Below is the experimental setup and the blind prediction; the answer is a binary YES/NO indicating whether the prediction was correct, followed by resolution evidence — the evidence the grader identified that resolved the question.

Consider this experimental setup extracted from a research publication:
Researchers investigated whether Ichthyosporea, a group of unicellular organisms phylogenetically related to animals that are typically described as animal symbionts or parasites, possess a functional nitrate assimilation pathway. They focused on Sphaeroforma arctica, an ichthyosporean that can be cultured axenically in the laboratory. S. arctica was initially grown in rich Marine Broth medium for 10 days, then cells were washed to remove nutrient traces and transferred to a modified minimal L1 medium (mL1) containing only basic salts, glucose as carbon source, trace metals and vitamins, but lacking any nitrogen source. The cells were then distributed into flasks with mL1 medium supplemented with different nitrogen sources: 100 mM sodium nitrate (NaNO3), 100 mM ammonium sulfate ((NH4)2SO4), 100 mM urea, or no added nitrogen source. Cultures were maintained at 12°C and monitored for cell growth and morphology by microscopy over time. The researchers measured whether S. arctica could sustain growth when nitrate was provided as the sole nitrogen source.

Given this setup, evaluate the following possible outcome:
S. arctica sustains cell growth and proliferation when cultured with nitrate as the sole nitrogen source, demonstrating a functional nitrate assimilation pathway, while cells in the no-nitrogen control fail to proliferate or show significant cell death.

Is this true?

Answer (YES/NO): NO